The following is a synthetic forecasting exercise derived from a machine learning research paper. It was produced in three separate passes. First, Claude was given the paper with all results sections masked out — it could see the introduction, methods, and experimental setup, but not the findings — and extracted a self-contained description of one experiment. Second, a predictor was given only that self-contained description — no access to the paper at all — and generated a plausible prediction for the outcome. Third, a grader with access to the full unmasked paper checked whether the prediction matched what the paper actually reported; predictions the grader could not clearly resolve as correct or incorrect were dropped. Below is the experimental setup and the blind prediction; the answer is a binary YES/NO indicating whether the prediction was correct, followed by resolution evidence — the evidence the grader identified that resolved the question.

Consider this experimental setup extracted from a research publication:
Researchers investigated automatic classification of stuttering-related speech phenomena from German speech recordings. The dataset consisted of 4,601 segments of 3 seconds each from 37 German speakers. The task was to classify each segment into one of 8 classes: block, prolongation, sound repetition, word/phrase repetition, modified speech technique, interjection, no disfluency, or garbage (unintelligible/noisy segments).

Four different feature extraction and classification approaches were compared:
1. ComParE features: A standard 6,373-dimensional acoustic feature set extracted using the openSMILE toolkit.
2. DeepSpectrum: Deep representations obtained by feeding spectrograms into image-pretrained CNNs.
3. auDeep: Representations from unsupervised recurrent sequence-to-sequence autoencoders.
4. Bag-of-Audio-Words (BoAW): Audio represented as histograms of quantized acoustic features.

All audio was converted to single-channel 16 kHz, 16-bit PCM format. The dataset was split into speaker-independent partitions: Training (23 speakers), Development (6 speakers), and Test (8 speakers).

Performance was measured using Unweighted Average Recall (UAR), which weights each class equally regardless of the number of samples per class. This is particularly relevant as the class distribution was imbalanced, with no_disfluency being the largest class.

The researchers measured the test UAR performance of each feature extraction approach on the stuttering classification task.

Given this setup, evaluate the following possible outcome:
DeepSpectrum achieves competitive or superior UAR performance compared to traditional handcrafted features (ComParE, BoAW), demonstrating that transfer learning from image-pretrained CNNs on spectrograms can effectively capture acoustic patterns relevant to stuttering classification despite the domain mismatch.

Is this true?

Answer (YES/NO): YES